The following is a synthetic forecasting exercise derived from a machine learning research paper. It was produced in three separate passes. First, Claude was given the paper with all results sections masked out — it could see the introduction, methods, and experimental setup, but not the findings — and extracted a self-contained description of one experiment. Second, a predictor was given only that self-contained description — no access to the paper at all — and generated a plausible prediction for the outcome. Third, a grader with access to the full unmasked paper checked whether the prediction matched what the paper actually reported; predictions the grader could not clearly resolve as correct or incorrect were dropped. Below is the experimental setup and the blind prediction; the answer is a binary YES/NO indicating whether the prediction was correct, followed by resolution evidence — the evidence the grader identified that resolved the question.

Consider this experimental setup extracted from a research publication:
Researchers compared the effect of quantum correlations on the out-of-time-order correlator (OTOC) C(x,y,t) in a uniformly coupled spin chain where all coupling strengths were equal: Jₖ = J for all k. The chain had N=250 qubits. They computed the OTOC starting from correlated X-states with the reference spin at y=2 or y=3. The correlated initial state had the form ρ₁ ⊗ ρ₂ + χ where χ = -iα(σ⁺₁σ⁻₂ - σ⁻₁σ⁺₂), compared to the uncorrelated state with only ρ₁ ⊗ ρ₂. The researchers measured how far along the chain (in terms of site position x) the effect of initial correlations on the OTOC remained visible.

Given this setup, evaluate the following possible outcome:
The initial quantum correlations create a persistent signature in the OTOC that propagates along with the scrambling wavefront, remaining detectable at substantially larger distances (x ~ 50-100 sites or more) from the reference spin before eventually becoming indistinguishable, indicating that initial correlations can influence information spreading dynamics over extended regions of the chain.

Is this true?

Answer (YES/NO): NO